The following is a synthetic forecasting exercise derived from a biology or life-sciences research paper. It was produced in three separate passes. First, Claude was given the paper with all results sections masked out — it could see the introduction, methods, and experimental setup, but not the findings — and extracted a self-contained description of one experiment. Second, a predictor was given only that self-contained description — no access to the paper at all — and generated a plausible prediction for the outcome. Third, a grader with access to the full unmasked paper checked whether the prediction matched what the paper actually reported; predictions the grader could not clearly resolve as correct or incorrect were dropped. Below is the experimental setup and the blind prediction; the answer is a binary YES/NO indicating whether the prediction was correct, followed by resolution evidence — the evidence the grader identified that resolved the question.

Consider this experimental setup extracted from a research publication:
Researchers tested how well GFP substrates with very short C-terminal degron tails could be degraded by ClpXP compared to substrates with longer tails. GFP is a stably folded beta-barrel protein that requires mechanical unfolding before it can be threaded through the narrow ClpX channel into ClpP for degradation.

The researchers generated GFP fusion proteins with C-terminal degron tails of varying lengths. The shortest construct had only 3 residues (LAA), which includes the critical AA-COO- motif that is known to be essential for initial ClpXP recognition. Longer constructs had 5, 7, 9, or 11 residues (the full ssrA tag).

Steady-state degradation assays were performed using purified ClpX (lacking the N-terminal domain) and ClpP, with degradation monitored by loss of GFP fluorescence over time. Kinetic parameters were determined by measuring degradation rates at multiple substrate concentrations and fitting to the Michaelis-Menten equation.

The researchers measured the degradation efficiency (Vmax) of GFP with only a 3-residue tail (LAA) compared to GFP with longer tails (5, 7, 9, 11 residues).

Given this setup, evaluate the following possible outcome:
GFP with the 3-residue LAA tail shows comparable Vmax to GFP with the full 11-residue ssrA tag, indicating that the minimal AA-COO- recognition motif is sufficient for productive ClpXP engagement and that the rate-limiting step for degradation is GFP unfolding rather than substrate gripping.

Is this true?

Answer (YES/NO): NO